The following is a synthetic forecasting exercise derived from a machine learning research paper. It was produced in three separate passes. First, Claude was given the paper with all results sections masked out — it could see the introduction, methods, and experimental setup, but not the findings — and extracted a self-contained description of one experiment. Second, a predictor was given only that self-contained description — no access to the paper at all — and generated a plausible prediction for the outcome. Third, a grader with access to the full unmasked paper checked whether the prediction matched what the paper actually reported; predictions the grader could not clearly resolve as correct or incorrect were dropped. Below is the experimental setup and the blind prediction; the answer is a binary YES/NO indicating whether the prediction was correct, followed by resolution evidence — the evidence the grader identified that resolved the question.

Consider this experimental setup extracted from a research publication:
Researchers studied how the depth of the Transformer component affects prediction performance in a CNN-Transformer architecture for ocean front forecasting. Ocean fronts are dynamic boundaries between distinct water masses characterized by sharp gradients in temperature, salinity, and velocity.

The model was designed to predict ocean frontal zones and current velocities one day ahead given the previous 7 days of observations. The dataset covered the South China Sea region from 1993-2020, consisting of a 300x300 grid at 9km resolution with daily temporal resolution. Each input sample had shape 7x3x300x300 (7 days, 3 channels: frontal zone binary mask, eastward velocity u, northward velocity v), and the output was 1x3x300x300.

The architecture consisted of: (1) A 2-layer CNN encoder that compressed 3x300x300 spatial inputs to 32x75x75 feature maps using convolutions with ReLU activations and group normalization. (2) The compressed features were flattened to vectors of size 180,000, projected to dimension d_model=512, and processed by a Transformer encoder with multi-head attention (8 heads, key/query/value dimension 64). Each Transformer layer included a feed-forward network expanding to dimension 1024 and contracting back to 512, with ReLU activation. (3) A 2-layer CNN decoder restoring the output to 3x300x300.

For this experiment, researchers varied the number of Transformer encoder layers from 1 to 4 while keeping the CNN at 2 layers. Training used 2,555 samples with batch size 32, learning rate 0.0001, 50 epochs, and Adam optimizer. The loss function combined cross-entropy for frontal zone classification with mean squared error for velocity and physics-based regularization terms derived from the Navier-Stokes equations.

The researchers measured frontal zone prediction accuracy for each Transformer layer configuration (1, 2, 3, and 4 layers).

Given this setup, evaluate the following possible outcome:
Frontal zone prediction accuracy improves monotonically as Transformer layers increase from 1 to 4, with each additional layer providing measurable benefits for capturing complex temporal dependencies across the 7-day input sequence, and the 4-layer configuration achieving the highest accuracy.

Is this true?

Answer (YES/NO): NO